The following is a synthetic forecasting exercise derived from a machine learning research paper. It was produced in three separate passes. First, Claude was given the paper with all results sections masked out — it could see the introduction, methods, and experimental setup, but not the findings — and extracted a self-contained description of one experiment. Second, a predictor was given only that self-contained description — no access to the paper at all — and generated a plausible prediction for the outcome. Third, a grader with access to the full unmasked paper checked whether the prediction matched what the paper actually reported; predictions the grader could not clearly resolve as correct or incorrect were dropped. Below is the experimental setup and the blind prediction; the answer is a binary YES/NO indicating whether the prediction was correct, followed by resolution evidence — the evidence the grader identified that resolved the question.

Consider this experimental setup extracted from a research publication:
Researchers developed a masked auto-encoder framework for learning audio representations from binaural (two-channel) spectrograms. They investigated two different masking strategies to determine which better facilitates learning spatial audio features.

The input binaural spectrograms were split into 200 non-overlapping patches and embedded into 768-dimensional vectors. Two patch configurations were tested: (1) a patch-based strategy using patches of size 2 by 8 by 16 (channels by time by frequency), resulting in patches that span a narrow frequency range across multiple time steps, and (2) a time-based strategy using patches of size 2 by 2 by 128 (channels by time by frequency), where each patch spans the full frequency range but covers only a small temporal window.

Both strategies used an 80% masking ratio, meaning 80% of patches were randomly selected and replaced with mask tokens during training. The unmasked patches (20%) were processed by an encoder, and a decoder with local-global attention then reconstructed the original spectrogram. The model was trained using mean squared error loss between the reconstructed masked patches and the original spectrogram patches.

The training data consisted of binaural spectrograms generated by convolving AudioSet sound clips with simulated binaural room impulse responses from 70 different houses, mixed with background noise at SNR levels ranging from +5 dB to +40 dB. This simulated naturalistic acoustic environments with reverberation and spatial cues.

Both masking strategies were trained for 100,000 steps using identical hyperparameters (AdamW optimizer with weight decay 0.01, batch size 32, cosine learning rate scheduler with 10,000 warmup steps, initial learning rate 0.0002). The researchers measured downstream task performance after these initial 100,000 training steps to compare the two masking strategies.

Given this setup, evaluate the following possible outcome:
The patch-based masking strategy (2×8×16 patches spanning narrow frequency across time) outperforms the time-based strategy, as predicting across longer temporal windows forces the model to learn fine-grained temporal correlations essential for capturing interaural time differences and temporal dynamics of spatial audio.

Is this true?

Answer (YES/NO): YES